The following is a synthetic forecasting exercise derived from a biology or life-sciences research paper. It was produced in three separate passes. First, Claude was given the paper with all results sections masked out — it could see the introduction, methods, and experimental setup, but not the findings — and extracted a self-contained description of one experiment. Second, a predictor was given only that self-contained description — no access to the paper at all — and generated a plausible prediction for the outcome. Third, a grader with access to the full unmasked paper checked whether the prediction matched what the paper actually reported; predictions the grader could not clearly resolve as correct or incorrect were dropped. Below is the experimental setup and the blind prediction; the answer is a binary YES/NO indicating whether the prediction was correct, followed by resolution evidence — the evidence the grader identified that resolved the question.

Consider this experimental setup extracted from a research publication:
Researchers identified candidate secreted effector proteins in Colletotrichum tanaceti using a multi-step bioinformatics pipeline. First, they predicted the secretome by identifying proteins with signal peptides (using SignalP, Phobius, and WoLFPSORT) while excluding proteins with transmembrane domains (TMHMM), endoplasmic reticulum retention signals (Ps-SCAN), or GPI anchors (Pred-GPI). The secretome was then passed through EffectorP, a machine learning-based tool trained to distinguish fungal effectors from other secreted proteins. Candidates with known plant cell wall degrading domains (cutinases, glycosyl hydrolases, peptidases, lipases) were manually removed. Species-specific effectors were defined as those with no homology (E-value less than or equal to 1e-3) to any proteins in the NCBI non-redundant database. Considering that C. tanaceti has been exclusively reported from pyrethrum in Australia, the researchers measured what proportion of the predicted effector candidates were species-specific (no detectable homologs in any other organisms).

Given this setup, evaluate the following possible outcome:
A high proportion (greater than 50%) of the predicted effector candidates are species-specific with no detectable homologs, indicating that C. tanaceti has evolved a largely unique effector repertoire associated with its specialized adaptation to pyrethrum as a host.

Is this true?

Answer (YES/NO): NO